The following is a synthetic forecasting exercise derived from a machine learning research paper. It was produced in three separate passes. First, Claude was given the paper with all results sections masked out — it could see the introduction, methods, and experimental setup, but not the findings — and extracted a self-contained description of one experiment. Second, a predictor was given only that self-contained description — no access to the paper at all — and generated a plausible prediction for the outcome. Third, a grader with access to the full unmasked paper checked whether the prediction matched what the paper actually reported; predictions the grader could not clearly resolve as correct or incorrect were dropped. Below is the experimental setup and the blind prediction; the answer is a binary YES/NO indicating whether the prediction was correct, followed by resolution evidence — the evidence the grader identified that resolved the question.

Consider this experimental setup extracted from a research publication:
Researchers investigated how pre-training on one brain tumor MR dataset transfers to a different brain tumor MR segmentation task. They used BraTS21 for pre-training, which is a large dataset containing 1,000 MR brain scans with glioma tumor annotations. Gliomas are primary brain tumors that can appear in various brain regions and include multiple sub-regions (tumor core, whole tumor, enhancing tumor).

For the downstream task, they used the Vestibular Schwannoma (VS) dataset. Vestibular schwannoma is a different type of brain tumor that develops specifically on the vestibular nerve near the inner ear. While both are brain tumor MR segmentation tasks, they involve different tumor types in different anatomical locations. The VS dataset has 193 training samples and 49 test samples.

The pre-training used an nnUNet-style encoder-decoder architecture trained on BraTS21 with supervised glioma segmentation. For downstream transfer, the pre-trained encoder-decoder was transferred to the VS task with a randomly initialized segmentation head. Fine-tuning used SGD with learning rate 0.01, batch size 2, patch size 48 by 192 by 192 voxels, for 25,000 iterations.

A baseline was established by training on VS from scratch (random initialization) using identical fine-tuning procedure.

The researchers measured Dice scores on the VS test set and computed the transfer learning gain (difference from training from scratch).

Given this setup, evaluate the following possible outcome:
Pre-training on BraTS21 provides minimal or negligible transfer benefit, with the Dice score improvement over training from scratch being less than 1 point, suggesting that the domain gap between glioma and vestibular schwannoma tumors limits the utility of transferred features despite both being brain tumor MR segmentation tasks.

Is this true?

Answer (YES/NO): YES